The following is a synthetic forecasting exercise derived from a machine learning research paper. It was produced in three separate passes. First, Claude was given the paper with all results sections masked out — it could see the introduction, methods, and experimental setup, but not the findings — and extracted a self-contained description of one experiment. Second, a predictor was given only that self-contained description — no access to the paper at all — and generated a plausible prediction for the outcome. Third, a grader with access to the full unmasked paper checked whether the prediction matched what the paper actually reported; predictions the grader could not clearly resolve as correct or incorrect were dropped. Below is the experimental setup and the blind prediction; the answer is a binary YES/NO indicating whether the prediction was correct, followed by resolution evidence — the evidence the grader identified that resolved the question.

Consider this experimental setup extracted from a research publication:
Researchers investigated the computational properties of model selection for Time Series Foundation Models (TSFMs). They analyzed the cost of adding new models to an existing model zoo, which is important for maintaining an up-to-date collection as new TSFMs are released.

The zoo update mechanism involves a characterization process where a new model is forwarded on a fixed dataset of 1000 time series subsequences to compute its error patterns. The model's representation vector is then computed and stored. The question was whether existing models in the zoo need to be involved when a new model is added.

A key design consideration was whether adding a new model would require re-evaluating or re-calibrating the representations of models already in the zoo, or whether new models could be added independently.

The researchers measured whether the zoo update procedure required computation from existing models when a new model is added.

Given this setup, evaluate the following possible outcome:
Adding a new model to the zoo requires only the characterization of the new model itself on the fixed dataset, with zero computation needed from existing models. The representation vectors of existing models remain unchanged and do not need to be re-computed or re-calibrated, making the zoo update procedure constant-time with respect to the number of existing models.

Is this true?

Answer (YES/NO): YES